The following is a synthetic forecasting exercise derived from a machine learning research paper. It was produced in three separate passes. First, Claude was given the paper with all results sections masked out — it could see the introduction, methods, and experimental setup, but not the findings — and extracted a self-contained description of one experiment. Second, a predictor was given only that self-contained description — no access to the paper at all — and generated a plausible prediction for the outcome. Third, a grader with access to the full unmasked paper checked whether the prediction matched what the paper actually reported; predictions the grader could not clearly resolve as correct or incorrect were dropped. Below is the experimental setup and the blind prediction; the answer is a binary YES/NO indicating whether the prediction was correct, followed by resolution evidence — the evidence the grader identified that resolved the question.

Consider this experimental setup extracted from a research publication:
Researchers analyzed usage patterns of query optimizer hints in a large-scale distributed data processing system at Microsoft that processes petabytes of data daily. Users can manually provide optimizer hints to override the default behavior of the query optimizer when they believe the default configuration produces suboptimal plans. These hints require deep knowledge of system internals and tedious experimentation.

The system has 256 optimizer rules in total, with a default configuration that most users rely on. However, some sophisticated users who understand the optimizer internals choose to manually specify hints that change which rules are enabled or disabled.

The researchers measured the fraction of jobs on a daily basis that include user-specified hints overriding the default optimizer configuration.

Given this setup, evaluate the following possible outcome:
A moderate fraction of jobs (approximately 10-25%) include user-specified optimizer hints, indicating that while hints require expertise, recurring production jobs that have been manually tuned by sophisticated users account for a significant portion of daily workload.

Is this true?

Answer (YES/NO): NO